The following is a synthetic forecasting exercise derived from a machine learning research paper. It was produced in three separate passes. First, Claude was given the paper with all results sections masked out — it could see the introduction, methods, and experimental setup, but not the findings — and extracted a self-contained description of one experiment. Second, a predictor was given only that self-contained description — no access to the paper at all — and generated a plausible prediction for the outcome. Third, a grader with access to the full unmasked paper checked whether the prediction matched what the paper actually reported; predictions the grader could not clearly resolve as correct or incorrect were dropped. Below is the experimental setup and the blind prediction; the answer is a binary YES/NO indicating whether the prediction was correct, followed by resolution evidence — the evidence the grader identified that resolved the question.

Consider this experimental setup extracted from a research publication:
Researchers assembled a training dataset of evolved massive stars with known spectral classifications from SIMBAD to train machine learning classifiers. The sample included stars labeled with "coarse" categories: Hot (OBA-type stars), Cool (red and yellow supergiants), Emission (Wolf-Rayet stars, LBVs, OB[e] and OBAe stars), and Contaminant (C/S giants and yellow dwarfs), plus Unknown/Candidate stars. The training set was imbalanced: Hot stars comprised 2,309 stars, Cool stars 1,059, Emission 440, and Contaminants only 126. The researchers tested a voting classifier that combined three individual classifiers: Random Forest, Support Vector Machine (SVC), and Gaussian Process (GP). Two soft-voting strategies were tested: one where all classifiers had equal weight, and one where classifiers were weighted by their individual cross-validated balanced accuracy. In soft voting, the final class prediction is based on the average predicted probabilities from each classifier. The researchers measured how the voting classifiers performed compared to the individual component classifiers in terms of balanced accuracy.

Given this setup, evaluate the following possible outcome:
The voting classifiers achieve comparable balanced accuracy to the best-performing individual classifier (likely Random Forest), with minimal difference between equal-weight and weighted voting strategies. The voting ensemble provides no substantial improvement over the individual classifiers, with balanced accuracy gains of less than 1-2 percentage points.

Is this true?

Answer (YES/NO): NO